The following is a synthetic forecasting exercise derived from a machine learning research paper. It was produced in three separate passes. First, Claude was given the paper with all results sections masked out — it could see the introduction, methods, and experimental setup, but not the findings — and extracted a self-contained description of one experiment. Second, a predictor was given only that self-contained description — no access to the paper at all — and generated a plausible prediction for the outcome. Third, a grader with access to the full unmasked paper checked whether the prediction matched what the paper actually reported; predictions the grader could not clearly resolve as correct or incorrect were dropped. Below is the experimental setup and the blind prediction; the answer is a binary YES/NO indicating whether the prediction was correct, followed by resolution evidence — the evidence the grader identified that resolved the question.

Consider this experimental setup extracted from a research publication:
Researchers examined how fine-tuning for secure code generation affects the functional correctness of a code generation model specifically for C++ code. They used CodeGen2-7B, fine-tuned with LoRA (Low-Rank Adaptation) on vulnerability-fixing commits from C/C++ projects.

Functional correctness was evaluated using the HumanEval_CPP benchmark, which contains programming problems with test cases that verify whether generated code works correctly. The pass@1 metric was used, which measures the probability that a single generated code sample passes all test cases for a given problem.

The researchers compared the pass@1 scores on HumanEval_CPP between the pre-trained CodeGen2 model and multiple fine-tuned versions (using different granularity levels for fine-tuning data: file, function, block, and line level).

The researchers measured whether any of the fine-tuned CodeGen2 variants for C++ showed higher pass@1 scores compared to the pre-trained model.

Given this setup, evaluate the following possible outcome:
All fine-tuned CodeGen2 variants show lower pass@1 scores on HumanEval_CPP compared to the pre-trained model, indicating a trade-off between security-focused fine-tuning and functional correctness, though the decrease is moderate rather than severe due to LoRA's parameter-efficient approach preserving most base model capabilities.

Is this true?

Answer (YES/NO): YES